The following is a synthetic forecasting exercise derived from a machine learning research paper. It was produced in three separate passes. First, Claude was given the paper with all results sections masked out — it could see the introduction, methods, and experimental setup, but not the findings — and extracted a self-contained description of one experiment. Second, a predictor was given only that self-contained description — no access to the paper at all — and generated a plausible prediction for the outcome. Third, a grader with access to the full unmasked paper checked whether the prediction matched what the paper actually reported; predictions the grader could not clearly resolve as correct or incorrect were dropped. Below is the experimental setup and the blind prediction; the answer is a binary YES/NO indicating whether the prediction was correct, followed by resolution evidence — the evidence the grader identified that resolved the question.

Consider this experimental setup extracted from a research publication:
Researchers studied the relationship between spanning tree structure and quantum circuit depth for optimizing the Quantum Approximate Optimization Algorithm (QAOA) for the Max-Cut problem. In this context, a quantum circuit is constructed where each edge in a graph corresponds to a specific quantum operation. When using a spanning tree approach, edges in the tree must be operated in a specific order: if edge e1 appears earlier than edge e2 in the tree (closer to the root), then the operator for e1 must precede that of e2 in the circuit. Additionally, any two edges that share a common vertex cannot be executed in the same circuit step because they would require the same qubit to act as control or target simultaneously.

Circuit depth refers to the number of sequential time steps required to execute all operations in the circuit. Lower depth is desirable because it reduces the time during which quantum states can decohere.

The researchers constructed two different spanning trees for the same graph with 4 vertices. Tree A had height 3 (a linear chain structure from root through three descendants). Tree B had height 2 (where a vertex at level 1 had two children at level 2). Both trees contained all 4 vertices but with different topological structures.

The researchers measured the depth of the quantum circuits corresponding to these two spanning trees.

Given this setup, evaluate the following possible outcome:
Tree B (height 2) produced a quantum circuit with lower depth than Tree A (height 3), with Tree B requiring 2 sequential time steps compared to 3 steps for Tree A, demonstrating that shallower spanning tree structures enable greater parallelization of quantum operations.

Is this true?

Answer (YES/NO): NO